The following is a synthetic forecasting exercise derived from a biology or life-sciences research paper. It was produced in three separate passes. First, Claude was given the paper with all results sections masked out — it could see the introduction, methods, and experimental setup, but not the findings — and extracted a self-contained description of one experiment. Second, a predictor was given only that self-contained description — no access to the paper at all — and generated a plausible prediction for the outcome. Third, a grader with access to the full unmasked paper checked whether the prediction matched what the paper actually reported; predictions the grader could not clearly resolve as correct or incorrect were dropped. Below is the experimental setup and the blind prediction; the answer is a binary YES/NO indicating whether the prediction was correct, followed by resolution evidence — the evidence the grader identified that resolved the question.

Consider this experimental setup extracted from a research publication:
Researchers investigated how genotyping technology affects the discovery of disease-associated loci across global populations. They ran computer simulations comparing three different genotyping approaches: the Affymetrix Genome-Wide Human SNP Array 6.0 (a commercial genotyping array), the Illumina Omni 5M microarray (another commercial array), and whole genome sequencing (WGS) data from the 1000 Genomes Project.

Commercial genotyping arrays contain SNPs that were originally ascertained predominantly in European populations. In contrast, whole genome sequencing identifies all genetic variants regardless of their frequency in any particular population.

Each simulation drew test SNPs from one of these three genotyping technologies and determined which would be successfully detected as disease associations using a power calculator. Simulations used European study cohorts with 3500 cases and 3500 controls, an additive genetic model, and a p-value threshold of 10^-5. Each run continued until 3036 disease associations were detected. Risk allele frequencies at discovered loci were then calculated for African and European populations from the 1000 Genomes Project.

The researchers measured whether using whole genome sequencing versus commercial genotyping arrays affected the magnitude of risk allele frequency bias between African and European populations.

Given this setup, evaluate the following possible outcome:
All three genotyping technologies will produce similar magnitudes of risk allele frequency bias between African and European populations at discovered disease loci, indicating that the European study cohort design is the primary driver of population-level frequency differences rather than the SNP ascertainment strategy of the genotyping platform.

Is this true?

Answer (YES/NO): NO